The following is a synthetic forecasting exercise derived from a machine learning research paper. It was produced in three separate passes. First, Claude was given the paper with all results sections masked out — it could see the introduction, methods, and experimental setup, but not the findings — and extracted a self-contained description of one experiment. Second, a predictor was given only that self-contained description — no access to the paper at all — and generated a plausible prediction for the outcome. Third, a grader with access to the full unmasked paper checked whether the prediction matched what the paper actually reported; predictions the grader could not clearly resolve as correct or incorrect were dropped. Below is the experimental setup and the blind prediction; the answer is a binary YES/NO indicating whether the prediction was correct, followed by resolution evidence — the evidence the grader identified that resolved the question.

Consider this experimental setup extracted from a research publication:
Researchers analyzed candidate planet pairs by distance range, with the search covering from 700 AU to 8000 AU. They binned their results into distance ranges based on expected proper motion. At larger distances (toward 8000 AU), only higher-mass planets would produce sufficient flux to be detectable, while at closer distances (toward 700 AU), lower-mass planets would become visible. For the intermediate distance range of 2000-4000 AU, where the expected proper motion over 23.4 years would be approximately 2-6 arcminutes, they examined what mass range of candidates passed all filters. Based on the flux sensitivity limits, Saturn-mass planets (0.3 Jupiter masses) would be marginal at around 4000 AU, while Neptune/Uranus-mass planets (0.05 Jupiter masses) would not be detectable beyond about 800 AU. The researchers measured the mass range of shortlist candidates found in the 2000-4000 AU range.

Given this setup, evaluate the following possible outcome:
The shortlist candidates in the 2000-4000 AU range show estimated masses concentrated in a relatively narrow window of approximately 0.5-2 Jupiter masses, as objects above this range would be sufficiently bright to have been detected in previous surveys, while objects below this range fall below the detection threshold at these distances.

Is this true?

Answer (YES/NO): NO